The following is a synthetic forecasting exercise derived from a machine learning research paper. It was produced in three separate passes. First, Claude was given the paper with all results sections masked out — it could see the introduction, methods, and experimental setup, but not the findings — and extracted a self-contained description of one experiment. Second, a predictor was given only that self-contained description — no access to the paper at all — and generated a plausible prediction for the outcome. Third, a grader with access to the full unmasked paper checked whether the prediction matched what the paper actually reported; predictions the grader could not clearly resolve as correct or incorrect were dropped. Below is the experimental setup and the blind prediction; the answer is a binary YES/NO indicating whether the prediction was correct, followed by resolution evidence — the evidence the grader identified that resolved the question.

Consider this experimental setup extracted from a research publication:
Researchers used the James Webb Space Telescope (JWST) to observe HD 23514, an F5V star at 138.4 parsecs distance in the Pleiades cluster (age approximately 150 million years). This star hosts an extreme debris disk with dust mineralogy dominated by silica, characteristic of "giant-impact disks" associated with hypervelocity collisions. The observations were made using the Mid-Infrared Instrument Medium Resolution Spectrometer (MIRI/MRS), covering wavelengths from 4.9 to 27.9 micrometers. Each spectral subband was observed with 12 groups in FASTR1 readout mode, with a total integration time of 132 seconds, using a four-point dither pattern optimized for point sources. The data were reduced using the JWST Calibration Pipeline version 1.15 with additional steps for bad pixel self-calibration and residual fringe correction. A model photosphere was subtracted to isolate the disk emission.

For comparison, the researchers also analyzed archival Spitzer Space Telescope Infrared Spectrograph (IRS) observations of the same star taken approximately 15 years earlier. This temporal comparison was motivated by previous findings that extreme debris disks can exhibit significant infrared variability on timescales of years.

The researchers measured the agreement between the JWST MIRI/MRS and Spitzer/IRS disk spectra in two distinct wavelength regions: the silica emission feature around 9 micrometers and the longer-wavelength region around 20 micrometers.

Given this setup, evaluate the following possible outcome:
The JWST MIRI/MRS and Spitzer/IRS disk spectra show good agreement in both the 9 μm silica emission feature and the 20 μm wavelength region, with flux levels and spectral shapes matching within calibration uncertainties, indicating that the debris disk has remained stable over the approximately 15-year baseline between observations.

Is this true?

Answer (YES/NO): NO